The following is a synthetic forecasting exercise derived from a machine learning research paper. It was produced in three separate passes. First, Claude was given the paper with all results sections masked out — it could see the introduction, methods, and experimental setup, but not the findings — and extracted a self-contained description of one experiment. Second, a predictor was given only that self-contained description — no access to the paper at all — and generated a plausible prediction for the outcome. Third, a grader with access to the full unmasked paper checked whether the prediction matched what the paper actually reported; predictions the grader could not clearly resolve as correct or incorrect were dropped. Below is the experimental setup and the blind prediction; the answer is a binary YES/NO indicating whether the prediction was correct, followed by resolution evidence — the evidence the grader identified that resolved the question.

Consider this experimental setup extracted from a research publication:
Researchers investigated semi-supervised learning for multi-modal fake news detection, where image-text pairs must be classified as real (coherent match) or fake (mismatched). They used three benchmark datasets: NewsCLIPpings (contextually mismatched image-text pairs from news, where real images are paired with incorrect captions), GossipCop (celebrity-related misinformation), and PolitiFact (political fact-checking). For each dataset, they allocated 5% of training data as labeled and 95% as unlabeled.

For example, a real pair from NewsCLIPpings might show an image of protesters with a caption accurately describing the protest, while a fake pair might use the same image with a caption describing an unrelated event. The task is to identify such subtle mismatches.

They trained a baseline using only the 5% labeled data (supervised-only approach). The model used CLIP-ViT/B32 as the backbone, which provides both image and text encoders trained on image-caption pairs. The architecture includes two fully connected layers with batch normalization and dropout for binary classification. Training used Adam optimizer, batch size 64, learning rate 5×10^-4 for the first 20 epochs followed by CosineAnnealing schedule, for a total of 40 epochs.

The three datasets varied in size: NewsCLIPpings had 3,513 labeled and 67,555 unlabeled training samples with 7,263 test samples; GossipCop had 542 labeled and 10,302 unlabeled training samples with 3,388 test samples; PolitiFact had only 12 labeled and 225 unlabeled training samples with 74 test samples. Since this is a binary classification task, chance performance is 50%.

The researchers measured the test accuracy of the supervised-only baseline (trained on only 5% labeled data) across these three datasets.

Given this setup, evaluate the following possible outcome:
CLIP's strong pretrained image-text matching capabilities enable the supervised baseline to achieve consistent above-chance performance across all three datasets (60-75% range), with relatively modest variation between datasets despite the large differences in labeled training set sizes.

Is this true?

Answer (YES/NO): NO